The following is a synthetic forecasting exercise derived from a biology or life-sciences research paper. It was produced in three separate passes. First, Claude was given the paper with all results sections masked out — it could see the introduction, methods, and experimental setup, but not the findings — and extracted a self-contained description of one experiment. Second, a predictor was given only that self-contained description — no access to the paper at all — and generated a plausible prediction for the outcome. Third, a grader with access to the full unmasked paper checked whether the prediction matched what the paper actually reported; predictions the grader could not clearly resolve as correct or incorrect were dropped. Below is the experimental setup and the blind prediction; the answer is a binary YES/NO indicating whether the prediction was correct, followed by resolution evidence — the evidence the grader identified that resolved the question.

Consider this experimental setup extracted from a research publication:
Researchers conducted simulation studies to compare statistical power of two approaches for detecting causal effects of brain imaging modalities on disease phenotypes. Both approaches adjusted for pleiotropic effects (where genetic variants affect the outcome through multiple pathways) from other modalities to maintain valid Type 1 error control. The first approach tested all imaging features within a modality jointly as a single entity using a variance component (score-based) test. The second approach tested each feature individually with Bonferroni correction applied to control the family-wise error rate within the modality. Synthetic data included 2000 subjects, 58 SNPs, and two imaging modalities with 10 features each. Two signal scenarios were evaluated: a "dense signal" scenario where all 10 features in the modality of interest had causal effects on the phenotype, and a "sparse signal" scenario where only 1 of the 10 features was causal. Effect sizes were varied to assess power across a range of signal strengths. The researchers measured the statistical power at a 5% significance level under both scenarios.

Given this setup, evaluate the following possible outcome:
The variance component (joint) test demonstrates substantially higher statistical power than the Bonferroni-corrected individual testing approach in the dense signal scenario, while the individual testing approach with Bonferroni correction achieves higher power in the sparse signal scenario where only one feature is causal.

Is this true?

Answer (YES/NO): NO